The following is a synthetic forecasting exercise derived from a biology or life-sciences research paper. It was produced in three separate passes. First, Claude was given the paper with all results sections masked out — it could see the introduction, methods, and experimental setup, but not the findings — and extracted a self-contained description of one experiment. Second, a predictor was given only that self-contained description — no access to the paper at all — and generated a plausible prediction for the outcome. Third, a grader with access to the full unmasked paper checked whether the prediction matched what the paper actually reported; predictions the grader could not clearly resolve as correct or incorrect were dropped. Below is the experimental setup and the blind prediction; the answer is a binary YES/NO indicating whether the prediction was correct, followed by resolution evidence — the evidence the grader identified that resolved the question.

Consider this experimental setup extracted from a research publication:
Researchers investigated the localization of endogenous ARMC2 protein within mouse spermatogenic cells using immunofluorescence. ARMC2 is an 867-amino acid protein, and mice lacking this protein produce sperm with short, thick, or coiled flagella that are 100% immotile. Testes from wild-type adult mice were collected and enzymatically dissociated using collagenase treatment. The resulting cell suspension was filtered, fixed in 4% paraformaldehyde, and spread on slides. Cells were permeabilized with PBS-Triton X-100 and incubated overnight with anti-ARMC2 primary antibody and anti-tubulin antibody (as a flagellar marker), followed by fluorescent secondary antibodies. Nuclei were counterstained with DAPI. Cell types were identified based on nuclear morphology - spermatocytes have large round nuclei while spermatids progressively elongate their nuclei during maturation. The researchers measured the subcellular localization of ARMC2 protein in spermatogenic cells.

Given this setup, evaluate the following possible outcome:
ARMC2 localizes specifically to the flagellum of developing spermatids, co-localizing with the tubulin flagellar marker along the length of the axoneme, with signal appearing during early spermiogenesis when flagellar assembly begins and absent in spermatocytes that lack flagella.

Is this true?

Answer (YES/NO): NO